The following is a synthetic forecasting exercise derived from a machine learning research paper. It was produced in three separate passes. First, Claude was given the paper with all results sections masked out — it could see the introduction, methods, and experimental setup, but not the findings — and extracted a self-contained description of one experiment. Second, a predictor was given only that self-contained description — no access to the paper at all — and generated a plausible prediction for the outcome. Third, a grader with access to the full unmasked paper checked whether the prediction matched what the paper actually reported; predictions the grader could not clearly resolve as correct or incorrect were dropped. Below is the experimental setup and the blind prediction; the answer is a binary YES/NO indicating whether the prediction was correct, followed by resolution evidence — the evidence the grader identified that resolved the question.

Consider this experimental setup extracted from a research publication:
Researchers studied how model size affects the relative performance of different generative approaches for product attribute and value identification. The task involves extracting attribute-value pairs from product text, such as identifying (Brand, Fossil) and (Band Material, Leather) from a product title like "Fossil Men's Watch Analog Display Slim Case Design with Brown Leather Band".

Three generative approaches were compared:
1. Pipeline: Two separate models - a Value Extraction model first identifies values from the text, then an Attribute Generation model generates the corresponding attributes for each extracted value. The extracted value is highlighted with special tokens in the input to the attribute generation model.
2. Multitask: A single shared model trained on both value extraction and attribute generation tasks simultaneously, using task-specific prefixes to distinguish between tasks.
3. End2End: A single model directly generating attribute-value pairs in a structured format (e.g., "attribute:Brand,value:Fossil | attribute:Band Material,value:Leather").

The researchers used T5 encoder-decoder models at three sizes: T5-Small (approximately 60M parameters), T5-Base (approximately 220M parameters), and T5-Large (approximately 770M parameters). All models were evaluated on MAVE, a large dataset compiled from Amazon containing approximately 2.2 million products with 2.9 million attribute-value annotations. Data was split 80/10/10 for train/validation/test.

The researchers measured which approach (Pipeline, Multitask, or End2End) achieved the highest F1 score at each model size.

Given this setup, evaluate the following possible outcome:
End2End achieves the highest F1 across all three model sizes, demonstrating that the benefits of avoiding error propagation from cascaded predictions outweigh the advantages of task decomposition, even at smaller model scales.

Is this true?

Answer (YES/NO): NO